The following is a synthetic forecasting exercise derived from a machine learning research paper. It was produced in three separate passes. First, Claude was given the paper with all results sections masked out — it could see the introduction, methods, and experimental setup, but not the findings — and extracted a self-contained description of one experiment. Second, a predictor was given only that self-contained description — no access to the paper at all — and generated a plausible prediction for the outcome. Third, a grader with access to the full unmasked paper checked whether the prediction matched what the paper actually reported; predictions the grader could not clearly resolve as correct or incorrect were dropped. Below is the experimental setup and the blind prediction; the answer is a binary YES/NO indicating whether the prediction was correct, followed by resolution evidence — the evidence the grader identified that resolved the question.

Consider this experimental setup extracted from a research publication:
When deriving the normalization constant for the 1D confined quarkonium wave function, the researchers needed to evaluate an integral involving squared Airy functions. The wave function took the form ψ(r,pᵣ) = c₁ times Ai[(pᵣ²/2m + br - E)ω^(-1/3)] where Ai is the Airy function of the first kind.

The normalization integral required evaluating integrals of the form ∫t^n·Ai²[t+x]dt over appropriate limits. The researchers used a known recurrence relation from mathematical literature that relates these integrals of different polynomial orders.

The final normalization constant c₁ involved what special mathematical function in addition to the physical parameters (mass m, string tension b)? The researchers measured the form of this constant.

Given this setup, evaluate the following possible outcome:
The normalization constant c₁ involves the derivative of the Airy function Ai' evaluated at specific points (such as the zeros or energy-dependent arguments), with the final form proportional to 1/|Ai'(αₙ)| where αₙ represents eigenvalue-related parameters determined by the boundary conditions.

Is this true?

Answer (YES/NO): NO